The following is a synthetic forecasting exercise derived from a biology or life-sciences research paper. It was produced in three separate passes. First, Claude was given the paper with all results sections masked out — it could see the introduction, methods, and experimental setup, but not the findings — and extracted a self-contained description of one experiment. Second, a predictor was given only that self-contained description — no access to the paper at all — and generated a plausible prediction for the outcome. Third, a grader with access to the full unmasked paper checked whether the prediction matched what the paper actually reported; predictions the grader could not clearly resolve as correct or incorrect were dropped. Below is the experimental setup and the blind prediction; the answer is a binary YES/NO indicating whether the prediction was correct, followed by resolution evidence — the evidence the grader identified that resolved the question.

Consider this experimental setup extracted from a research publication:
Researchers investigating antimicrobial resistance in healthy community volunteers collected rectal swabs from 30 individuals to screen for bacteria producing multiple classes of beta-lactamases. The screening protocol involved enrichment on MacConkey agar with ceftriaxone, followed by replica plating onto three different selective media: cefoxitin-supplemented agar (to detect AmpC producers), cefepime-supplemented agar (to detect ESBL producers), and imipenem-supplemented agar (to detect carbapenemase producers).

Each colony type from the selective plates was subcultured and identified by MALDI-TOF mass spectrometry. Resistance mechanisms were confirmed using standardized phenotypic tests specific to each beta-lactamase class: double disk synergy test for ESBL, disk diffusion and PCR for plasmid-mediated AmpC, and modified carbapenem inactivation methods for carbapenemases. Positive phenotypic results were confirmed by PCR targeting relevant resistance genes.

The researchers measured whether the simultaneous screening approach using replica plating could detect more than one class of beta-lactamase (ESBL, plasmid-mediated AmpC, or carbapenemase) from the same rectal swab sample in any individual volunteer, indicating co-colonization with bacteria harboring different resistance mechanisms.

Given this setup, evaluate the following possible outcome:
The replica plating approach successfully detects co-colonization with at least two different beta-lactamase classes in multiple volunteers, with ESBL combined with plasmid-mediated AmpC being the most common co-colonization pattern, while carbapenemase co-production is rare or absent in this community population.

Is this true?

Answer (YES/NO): NO